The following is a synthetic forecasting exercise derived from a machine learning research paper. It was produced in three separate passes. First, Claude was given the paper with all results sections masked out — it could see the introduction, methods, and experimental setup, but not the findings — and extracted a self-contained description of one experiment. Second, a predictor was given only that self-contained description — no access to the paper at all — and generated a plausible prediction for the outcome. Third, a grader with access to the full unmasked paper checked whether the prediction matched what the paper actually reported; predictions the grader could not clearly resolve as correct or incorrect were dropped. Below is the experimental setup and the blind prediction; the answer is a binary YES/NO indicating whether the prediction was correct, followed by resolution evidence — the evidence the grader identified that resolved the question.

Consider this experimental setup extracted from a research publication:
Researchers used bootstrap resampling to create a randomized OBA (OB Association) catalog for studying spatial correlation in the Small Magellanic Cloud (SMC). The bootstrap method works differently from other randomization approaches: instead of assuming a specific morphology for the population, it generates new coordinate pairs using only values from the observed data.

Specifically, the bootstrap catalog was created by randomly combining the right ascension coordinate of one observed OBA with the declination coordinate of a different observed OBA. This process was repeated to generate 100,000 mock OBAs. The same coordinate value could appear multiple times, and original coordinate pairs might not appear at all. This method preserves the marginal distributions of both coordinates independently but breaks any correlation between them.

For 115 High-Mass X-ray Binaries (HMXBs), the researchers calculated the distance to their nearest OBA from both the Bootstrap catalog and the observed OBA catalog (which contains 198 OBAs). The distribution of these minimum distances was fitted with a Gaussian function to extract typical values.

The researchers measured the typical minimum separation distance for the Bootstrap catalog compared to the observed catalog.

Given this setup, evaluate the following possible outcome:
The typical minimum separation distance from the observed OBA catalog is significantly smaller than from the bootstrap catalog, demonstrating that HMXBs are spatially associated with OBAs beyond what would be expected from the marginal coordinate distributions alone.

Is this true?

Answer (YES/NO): YES